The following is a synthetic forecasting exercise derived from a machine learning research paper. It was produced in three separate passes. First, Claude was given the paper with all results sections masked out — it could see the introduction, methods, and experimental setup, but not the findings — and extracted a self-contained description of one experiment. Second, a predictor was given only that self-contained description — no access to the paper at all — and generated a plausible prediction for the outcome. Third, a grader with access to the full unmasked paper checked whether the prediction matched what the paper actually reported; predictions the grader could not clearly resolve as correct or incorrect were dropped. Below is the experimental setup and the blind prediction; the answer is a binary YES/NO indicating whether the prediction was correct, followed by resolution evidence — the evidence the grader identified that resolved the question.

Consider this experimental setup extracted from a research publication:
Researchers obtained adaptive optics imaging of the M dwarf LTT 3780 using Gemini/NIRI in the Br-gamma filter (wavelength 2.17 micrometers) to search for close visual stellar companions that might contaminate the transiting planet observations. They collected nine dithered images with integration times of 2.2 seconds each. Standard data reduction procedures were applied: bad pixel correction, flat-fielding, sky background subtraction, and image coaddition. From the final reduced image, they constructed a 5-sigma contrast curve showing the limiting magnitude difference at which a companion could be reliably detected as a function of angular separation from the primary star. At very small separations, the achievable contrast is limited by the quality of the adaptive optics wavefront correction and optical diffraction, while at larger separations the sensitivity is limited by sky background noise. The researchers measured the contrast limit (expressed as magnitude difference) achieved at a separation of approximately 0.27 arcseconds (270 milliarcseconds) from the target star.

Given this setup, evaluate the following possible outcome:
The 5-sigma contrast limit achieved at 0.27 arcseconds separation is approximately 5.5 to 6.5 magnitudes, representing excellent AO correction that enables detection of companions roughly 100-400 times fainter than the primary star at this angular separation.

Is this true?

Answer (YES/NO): NO